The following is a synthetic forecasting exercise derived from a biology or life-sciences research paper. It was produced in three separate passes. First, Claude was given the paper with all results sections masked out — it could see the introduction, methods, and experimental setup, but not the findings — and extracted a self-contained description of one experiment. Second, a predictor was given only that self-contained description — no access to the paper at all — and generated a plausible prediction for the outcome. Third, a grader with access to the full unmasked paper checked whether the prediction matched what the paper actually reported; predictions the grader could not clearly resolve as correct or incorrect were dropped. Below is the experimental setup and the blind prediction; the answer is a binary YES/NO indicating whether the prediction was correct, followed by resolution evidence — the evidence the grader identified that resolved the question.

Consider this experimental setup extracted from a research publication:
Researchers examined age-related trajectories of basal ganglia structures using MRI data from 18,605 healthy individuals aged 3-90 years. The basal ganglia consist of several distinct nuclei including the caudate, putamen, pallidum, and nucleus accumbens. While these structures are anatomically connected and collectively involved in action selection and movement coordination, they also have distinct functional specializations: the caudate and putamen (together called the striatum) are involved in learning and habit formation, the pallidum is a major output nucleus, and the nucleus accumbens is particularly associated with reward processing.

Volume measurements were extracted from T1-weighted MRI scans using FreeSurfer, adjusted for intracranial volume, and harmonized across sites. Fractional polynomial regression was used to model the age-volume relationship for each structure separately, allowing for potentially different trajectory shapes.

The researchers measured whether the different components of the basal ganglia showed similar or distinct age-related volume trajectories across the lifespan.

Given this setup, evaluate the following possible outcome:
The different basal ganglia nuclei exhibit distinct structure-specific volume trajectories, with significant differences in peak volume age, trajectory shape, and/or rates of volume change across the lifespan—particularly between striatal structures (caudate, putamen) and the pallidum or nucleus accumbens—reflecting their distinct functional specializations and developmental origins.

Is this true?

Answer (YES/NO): NO